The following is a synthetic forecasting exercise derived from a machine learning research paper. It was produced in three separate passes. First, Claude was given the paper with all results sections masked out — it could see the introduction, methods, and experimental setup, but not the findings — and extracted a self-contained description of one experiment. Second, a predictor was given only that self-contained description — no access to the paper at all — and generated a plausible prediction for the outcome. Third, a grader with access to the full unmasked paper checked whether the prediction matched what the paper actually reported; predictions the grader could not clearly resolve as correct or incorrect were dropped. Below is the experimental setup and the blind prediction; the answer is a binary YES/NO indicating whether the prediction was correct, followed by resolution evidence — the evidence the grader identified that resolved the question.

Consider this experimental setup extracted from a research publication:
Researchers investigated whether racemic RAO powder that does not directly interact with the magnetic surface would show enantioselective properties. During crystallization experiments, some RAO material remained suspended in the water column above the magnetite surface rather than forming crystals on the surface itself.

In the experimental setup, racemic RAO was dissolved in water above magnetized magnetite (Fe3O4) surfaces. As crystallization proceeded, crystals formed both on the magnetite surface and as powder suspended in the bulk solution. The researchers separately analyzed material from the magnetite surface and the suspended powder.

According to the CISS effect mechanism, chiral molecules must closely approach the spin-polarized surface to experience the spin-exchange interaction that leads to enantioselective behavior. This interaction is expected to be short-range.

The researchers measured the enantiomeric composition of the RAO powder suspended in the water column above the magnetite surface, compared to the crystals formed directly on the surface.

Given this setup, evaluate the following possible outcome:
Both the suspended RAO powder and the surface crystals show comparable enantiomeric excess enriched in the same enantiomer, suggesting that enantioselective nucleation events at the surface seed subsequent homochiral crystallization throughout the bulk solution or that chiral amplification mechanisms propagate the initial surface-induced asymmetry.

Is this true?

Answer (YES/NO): NO